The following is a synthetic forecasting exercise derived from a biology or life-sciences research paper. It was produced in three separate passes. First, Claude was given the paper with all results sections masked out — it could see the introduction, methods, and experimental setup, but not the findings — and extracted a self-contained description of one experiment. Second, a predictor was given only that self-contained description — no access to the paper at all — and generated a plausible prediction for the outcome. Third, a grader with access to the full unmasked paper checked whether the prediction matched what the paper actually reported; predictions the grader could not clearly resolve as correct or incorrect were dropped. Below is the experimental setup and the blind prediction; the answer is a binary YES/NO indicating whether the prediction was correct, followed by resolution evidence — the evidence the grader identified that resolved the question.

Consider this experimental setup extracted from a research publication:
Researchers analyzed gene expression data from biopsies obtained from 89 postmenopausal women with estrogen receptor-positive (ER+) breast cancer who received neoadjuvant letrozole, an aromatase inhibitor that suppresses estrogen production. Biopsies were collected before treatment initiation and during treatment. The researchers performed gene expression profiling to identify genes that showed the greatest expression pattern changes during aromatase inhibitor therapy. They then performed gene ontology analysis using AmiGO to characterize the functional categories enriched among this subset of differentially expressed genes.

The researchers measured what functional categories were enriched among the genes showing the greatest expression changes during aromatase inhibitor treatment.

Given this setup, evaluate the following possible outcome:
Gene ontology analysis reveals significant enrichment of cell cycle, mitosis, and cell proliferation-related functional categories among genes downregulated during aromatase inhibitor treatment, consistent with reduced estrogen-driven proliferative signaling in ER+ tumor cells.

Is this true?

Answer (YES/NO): NO